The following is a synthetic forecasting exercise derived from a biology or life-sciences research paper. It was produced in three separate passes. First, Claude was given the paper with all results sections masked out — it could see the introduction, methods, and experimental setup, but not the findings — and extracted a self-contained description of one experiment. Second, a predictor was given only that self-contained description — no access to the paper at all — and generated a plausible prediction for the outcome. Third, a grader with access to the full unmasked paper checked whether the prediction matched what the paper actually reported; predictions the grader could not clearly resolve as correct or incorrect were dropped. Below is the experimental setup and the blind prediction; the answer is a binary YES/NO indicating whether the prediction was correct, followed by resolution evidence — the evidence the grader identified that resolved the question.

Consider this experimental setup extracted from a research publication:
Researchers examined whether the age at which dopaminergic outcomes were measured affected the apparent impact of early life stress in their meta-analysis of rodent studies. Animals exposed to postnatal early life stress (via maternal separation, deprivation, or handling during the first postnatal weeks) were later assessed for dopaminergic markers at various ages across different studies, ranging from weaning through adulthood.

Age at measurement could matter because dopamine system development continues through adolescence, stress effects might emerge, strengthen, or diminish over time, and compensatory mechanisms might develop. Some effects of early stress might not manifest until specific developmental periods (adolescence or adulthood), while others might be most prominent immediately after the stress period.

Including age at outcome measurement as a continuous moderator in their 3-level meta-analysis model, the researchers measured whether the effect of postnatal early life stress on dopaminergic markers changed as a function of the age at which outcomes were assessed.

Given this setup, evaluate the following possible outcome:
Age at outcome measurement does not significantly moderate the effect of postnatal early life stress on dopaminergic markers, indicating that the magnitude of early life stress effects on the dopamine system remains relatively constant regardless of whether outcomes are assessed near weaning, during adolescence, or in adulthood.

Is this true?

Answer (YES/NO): YES